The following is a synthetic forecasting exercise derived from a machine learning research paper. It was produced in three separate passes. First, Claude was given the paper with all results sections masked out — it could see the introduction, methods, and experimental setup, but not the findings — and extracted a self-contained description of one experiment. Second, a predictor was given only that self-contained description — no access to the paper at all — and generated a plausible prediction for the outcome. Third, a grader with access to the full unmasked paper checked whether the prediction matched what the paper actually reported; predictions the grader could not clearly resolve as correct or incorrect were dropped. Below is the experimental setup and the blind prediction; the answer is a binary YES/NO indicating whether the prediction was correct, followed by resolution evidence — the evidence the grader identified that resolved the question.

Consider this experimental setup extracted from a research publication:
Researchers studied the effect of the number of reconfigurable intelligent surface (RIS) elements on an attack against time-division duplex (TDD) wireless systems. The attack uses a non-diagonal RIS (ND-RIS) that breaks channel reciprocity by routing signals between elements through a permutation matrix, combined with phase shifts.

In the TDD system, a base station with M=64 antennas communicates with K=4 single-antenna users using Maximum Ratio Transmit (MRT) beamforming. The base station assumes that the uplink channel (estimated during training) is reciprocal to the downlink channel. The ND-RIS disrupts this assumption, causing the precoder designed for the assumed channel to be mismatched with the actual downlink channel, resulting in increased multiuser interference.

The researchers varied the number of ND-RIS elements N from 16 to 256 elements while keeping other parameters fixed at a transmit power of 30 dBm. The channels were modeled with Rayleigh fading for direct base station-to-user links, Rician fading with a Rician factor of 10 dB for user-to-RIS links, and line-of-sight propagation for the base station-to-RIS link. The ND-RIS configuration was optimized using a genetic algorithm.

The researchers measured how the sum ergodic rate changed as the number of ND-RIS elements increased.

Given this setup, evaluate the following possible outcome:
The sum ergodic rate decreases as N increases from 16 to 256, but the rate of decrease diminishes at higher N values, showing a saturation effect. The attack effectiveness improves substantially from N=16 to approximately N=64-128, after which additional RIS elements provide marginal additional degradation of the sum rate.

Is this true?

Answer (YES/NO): YES